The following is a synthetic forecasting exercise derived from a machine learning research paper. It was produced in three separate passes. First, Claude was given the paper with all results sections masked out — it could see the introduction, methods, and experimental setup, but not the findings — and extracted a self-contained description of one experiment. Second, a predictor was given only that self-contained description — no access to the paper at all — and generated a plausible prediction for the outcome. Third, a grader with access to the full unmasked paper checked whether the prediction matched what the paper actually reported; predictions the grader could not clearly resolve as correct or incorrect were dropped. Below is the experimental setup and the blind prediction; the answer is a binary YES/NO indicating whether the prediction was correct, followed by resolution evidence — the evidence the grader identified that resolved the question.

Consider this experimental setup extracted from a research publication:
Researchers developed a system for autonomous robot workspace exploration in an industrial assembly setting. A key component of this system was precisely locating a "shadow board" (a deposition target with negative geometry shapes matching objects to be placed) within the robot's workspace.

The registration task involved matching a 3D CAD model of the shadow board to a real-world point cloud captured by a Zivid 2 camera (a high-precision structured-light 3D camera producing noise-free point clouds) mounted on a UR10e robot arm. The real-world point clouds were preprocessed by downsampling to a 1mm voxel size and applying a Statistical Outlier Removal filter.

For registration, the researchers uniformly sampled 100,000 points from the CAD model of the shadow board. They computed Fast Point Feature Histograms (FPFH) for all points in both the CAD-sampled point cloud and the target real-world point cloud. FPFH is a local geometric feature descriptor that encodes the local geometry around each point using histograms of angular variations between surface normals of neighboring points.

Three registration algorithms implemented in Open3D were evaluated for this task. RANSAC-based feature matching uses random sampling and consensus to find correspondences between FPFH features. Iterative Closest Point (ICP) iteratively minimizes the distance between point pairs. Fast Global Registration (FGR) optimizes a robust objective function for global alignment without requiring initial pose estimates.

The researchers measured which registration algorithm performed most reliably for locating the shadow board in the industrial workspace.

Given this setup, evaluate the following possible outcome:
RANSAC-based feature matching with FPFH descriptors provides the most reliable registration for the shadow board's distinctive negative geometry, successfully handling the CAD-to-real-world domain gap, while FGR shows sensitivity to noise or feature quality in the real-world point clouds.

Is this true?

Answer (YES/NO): YES